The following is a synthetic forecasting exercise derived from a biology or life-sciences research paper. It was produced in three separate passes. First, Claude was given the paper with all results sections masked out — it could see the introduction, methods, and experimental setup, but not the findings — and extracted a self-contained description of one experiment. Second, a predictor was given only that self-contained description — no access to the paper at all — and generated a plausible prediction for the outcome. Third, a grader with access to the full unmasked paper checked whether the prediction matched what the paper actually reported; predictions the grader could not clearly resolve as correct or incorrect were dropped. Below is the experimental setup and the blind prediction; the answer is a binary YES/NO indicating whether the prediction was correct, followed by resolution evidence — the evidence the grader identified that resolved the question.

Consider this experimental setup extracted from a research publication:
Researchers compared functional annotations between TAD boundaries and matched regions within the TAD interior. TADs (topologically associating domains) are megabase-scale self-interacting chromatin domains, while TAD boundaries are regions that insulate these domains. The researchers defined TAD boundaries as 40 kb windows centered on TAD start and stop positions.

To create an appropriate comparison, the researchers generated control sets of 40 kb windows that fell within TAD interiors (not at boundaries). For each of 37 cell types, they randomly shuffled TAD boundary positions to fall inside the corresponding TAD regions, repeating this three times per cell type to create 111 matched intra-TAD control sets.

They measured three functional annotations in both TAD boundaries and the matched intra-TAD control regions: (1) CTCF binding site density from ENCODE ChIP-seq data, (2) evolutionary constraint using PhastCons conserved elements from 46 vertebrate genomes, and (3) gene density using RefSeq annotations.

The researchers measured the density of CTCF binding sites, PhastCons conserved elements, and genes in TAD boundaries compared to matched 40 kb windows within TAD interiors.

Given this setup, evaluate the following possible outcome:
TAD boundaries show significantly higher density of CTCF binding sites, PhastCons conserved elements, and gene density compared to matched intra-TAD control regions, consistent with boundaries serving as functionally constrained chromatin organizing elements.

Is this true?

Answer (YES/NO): YES